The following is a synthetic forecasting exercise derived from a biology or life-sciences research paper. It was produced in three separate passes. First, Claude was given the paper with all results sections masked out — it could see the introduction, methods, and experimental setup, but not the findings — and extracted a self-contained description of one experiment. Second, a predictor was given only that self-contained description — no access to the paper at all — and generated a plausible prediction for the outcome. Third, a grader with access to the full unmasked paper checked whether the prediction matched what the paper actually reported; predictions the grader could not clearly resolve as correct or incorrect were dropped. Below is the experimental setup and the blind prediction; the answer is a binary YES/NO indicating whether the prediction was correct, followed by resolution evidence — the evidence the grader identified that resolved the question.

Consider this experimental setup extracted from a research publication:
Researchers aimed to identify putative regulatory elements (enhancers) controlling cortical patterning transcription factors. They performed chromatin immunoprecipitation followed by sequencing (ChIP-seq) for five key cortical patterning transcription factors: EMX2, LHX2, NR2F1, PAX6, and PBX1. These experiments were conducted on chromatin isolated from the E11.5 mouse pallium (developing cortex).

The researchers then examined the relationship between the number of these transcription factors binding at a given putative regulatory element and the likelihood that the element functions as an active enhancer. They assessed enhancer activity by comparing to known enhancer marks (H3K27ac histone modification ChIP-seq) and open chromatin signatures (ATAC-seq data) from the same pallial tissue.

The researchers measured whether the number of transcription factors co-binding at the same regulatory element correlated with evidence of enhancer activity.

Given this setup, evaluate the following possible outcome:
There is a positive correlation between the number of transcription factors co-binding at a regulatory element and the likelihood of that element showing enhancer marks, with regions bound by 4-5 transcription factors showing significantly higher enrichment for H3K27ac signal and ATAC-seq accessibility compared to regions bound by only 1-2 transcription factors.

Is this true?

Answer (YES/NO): YES